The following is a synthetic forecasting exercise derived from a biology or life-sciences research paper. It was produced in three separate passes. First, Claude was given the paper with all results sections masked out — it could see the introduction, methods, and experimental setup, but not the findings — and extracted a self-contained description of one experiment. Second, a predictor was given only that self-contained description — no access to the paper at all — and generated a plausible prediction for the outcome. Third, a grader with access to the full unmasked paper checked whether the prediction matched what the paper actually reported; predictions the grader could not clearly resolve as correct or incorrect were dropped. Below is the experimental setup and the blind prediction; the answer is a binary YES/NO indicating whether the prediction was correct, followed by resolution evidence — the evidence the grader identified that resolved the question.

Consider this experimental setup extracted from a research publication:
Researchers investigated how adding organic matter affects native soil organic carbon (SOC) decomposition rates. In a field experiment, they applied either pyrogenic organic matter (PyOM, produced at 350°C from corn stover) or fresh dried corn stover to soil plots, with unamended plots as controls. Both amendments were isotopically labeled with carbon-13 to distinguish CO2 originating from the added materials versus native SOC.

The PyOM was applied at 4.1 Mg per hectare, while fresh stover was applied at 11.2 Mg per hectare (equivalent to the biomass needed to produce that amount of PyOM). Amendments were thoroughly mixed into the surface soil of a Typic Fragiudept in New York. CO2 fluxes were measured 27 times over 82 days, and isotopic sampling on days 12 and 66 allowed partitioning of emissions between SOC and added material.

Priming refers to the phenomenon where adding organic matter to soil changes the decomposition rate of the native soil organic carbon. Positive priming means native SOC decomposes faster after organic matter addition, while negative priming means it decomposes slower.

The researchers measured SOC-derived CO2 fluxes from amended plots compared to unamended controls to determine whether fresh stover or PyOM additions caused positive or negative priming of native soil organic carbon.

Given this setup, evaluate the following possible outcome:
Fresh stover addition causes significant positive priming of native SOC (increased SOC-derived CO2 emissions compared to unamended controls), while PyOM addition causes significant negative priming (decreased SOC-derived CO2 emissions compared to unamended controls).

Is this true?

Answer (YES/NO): NO